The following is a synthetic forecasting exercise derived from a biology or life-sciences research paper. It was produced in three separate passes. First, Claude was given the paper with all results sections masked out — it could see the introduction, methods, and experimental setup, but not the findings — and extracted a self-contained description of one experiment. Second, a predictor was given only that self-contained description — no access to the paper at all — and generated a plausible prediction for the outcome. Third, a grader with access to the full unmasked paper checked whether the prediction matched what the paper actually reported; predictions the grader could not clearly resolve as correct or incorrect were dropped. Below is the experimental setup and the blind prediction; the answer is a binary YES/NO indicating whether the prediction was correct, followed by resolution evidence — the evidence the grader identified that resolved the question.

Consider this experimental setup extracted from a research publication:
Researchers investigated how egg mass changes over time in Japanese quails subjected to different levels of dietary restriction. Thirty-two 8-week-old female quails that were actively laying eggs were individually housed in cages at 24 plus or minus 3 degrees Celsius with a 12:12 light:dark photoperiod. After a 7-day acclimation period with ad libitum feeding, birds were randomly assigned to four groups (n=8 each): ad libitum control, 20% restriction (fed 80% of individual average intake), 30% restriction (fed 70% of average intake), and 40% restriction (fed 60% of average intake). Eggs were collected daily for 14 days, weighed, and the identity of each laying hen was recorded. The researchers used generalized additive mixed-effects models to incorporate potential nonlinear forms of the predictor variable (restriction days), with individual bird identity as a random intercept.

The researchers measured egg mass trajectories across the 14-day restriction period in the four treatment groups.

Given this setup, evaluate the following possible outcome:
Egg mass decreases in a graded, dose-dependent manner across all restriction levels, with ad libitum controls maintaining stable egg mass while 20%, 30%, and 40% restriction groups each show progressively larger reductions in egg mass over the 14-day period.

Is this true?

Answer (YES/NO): NO